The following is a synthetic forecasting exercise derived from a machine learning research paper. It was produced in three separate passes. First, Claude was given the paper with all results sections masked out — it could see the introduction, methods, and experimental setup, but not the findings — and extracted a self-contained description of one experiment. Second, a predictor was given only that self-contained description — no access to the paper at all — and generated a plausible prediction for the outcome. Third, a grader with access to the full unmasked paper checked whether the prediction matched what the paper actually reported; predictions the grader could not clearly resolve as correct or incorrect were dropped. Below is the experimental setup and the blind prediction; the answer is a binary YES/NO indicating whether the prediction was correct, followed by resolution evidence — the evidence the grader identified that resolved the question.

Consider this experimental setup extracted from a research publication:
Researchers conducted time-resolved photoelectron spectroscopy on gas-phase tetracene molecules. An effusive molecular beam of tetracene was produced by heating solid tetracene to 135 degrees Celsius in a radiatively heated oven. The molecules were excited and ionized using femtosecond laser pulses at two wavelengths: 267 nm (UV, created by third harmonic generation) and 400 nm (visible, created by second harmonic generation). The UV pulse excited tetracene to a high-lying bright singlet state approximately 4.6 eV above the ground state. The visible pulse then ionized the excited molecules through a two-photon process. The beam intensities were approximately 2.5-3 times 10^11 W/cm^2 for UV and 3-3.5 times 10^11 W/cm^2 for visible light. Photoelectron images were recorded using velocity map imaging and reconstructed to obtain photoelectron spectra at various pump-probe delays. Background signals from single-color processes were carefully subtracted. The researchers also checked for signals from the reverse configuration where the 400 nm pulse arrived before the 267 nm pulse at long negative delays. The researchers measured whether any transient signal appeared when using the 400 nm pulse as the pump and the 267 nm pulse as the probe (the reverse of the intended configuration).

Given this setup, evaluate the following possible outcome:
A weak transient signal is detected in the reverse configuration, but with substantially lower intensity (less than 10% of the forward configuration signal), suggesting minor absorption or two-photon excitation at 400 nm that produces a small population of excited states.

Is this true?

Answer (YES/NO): NO